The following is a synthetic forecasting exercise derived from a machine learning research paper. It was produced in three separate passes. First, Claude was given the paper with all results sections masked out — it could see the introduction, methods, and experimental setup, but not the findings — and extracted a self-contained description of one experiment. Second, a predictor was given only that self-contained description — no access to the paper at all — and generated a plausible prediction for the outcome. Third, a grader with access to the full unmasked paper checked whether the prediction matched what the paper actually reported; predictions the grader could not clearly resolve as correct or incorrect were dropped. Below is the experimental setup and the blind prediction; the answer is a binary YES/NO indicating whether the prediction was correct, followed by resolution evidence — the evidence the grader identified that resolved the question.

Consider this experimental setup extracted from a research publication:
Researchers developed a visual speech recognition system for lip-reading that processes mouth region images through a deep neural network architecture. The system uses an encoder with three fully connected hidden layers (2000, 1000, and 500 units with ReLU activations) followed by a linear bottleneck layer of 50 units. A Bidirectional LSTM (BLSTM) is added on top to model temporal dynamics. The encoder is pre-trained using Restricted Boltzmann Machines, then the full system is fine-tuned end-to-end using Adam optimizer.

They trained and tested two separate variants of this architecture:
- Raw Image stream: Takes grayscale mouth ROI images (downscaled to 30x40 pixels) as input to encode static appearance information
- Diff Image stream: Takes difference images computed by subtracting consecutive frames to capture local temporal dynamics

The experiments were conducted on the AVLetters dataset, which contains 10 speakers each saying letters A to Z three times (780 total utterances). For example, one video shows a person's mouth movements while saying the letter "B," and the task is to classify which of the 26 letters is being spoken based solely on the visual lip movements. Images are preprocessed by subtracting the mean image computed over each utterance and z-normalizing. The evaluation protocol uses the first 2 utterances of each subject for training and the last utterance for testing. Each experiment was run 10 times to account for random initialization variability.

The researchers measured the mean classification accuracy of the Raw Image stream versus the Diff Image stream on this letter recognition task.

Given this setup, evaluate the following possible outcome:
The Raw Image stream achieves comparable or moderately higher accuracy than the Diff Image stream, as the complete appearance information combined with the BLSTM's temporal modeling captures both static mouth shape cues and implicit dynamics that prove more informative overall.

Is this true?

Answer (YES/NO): YES